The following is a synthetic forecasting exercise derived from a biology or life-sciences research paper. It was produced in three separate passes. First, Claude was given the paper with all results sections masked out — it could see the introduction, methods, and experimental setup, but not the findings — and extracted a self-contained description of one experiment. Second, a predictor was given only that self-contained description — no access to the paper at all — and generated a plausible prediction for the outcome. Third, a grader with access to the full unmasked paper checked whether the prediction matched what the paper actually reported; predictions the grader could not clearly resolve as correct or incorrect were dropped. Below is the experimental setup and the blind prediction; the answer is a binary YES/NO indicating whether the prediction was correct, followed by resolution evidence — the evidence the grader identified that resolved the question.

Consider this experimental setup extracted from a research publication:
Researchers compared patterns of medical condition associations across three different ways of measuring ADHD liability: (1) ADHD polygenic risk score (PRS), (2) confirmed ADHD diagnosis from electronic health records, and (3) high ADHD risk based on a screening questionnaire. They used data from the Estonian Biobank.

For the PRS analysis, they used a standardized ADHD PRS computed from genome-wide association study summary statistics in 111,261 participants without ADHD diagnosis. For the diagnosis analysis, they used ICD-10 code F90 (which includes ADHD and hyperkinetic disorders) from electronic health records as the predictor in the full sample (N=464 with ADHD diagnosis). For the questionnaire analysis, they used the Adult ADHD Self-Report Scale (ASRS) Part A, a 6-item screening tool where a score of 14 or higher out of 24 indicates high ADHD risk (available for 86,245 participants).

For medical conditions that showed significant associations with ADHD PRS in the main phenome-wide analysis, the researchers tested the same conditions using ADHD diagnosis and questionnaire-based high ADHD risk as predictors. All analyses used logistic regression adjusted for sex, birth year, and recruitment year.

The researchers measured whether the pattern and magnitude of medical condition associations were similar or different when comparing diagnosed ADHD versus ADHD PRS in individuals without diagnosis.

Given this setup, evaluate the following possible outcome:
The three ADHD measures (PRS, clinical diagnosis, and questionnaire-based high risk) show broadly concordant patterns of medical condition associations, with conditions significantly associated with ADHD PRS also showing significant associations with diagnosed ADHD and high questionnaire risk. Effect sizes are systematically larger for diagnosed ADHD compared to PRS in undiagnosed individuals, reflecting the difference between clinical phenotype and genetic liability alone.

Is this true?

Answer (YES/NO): NO